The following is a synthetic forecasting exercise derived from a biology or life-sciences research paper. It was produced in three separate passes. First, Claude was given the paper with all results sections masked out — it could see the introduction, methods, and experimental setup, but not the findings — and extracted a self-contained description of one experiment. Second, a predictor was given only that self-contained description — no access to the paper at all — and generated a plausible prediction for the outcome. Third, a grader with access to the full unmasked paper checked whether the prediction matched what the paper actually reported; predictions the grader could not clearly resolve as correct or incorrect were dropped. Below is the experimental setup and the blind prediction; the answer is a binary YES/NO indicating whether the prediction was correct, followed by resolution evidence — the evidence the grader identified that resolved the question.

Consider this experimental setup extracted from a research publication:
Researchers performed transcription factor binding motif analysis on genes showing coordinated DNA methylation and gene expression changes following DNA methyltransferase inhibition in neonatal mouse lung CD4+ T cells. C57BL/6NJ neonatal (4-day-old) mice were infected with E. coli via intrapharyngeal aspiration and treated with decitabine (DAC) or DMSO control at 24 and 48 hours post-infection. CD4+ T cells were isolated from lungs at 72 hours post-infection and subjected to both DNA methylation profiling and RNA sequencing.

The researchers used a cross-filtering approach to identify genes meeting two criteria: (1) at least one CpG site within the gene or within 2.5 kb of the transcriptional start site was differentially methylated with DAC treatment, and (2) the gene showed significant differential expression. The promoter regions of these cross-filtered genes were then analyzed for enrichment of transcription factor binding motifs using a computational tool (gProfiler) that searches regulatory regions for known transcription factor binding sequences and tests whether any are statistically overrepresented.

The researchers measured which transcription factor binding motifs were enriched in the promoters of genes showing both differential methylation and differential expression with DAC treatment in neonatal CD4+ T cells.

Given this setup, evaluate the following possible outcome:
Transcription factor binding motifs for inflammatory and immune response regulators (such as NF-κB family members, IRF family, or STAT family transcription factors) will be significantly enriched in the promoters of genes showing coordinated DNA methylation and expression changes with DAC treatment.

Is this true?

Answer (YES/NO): YES